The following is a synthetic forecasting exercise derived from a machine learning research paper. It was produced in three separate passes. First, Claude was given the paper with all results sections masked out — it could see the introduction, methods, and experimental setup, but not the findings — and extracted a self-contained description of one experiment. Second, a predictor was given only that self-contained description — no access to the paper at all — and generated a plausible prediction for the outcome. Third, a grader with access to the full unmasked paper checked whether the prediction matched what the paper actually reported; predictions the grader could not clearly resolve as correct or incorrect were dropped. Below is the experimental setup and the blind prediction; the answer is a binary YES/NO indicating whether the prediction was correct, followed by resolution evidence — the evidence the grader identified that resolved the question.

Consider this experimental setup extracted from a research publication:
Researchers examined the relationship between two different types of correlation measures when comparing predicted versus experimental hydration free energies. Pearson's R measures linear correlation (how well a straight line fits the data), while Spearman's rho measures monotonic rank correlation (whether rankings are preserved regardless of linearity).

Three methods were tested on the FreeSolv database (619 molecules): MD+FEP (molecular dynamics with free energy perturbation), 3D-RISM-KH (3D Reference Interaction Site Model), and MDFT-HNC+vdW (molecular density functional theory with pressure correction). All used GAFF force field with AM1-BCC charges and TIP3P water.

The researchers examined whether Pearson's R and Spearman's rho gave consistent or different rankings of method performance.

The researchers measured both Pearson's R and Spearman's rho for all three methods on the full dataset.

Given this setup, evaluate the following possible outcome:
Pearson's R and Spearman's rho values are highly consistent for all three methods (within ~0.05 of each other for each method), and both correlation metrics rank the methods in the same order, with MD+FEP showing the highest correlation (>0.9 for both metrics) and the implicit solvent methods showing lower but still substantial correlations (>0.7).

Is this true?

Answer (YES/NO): YES